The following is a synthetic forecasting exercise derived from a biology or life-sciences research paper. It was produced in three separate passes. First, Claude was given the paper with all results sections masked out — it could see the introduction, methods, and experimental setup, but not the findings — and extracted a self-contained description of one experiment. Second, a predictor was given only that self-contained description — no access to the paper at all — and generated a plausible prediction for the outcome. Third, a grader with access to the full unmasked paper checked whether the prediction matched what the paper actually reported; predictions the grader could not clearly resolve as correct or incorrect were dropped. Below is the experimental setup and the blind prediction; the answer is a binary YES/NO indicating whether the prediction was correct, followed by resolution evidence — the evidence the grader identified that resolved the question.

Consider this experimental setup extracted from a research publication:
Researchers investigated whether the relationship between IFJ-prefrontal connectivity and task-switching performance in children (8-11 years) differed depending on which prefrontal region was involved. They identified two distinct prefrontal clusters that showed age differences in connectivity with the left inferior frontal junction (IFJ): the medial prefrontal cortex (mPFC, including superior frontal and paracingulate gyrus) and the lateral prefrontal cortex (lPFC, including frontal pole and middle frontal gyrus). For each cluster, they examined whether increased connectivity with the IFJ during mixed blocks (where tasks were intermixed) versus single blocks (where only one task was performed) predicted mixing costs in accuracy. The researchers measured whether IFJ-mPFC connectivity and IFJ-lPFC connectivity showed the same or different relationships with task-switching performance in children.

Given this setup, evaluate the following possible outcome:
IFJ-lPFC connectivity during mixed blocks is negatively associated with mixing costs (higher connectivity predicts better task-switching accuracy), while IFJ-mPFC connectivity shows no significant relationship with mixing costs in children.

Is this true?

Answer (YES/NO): NO